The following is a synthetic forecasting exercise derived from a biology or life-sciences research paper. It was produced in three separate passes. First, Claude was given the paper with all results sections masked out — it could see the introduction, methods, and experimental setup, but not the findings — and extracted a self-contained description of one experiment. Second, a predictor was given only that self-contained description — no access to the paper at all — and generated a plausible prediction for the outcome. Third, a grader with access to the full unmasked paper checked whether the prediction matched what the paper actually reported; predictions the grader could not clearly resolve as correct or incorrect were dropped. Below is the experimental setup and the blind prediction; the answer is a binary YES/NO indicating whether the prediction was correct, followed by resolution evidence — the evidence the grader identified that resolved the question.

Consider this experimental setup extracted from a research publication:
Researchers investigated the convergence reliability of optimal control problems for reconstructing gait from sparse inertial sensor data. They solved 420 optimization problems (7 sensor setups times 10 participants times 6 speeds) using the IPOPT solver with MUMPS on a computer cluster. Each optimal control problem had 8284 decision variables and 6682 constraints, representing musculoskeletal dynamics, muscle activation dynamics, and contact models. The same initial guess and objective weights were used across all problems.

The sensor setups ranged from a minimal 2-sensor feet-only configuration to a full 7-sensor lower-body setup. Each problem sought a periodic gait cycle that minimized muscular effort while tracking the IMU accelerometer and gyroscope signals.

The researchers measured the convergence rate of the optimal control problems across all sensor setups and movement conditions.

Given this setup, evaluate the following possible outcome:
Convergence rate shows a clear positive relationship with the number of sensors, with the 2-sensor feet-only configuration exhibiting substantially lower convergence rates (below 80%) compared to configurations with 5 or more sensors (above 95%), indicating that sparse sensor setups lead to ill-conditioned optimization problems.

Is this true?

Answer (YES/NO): NO